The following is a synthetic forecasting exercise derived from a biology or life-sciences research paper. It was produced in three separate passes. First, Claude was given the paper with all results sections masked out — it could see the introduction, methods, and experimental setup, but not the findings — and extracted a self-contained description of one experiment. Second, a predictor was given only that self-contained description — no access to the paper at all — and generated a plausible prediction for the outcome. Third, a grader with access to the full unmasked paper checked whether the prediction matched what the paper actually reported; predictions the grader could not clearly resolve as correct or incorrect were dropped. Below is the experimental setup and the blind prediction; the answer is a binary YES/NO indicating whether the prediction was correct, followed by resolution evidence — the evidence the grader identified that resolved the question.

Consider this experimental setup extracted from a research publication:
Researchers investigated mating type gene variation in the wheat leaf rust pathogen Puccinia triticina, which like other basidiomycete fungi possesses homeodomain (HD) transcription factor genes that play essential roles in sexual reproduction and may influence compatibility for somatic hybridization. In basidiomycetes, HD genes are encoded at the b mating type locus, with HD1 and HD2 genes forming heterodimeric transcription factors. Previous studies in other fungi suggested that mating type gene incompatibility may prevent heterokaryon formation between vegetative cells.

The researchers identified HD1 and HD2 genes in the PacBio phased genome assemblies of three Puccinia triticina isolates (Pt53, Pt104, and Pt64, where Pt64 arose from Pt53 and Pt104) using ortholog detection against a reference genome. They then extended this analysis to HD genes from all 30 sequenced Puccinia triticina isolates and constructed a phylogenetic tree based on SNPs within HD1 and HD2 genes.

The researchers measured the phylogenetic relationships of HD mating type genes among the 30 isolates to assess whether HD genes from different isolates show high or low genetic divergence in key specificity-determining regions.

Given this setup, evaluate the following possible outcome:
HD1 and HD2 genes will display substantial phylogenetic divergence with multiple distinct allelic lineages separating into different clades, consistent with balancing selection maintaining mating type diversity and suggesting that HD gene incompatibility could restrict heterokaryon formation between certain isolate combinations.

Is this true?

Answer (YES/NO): NO